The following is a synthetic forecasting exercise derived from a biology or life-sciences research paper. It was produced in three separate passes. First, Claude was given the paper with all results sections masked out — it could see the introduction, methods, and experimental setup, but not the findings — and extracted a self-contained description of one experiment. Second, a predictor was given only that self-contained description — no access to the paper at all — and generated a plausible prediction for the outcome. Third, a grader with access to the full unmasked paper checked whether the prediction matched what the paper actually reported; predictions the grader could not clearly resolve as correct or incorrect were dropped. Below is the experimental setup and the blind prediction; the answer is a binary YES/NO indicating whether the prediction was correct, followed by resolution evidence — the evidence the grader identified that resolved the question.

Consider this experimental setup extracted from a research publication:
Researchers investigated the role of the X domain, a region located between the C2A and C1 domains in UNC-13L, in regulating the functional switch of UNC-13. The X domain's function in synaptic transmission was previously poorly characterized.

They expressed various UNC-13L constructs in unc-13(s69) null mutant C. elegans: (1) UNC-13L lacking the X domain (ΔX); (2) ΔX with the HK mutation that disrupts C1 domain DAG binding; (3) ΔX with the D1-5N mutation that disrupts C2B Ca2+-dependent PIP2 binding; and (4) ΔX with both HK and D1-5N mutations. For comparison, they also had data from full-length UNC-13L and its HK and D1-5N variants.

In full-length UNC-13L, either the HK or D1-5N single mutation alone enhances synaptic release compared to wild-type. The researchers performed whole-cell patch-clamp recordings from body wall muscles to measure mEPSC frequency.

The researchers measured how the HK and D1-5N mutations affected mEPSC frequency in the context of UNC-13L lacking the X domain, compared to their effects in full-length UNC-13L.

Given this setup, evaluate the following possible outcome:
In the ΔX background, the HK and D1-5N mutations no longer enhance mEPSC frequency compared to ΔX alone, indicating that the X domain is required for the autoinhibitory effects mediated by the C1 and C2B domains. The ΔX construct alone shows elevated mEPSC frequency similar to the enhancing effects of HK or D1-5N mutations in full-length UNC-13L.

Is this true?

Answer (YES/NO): NO